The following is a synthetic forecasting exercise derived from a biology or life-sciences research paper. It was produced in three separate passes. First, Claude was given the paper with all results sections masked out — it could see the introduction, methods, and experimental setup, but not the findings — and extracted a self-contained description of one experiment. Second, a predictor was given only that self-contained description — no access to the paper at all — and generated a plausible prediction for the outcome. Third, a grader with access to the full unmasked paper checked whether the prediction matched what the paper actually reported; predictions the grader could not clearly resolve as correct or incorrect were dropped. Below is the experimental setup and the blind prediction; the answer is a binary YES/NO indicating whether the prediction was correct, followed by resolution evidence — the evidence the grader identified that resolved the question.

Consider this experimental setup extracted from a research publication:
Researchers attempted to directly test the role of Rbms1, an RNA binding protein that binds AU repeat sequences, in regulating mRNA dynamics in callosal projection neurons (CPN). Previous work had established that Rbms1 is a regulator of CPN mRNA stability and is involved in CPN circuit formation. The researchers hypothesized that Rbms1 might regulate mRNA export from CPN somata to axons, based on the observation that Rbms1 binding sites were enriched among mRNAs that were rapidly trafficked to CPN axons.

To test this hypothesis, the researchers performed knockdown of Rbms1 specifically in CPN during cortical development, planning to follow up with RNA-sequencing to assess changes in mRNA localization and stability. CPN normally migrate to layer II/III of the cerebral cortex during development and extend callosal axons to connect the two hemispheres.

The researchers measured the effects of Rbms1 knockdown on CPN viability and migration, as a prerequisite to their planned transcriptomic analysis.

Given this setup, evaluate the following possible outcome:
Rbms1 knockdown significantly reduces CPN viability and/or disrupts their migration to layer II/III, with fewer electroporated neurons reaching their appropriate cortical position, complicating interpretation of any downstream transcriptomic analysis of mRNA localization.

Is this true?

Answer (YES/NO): YES